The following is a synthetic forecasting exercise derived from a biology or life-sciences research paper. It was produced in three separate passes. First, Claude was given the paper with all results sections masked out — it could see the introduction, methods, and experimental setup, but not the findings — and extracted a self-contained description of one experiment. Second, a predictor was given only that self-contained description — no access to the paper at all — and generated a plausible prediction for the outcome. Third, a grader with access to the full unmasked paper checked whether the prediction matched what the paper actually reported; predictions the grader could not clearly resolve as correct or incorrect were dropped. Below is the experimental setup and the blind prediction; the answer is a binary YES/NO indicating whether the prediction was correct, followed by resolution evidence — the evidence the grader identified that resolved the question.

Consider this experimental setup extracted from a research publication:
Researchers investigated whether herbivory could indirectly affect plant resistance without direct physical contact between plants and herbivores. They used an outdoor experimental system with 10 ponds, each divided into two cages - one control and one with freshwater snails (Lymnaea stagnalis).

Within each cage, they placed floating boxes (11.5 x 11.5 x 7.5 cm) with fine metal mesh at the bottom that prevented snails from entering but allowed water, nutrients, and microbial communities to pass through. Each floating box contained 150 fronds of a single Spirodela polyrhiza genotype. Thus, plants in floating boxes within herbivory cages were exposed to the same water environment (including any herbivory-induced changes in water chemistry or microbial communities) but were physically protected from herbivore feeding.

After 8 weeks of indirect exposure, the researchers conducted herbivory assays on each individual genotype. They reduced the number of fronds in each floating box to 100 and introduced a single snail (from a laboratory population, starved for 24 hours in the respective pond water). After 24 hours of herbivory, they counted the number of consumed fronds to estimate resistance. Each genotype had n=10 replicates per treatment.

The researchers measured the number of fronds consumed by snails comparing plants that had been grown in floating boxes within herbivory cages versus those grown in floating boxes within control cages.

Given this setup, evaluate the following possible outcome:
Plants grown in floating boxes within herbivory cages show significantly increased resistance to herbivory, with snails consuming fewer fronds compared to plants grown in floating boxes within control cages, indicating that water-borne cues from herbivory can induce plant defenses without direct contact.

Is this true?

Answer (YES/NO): NO